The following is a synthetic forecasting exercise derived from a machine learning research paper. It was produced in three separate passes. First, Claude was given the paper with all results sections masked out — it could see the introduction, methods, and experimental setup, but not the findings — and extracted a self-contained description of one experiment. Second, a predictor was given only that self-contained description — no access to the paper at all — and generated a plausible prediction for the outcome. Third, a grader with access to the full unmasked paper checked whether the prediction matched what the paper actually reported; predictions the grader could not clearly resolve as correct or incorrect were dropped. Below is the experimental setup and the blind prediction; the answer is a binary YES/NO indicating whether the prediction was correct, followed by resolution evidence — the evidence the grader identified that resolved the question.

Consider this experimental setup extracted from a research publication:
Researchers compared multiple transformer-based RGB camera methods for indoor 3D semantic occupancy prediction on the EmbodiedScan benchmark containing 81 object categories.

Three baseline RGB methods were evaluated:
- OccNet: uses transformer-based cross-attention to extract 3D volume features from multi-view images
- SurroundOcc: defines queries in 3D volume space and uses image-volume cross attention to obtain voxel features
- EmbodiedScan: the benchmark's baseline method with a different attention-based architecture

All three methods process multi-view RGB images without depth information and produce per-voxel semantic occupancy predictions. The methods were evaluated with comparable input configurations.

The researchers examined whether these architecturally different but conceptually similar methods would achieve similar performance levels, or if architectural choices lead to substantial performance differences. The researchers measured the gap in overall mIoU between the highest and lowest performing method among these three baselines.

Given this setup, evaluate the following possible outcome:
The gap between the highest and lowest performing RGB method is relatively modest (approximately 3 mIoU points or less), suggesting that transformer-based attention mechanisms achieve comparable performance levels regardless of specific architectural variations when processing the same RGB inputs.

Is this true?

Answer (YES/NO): YES